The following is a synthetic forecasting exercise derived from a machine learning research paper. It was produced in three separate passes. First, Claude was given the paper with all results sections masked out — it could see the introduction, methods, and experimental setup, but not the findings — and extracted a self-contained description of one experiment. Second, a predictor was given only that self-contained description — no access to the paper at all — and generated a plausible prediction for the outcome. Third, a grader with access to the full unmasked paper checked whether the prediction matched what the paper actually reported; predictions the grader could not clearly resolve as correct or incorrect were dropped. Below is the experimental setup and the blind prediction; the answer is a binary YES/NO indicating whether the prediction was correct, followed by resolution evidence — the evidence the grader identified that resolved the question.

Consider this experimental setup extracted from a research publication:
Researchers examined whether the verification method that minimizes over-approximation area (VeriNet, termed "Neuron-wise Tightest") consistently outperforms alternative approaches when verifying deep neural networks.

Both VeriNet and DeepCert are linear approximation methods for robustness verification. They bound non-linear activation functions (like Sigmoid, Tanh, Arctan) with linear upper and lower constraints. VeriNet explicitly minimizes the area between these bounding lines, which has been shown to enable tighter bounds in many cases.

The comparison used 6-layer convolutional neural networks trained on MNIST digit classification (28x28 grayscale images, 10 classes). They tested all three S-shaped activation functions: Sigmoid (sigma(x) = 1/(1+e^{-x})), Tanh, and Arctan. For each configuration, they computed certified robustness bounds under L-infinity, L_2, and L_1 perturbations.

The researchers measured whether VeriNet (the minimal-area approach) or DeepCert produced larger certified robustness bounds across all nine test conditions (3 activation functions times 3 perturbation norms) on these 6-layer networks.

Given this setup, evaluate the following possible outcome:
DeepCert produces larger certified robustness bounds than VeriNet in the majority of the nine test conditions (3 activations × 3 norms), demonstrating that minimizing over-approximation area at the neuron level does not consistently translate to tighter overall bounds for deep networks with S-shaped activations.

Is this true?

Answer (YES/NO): YES